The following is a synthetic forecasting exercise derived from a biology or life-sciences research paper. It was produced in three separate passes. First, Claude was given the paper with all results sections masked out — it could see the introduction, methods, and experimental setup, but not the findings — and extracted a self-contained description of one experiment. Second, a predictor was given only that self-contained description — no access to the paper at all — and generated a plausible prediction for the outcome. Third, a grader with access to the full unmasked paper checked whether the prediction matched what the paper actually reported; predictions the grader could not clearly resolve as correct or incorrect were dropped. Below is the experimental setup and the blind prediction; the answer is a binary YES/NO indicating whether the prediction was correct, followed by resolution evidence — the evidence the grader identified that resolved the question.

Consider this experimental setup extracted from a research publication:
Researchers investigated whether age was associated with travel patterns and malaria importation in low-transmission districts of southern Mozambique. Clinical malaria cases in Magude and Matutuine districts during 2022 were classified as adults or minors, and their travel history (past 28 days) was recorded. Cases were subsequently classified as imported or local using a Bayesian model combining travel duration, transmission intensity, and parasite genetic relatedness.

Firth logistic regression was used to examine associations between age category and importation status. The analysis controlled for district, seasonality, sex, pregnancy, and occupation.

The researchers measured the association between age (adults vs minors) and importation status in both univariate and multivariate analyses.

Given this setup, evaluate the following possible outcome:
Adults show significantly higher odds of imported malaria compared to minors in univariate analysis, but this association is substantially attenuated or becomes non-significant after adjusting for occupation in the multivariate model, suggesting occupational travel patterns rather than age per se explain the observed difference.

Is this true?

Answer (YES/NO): NO